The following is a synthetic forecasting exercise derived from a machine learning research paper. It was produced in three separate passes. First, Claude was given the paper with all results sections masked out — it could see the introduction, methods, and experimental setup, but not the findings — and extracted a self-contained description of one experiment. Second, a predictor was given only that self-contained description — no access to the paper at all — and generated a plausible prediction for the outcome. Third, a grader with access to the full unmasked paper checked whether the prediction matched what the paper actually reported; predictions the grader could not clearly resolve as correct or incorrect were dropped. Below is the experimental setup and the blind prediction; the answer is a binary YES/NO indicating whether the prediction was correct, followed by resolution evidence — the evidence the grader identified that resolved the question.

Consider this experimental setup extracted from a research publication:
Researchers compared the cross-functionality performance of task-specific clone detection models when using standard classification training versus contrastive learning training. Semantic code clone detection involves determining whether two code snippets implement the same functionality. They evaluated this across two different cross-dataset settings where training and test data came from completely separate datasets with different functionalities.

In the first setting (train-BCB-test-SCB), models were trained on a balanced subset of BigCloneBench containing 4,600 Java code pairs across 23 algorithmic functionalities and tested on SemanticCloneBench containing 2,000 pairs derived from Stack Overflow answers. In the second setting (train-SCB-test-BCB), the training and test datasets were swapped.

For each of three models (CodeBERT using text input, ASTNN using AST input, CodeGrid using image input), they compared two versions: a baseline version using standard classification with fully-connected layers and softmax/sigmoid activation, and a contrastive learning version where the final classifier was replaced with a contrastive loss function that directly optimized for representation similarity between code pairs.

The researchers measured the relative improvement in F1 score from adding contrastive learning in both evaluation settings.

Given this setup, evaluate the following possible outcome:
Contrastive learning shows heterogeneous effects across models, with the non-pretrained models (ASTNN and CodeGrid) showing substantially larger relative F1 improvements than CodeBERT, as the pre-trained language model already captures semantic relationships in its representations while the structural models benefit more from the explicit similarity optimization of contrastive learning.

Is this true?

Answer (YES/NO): NO